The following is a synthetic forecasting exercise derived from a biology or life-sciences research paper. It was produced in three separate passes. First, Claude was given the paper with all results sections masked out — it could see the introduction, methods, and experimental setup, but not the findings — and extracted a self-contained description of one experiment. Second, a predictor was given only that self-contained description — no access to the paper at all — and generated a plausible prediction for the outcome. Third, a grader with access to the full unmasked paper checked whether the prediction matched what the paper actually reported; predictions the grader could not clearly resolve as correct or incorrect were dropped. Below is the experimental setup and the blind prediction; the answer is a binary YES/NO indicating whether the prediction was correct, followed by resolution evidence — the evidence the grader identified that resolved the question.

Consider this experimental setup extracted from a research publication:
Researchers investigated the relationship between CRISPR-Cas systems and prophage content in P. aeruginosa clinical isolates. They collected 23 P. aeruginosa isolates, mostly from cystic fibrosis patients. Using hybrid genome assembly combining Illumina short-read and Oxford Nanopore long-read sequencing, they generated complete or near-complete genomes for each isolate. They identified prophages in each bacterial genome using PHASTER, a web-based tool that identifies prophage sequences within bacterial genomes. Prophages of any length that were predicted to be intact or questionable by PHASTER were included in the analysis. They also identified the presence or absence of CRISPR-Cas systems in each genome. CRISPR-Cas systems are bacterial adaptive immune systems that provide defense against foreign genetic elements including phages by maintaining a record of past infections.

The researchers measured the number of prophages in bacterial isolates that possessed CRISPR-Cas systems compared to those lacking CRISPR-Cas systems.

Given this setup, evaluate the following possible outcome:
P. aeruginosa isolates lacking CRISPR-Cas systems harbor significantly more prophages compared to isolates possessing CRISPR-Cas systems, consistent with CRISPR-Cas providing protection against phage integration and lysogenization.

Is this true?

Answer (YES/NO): YES